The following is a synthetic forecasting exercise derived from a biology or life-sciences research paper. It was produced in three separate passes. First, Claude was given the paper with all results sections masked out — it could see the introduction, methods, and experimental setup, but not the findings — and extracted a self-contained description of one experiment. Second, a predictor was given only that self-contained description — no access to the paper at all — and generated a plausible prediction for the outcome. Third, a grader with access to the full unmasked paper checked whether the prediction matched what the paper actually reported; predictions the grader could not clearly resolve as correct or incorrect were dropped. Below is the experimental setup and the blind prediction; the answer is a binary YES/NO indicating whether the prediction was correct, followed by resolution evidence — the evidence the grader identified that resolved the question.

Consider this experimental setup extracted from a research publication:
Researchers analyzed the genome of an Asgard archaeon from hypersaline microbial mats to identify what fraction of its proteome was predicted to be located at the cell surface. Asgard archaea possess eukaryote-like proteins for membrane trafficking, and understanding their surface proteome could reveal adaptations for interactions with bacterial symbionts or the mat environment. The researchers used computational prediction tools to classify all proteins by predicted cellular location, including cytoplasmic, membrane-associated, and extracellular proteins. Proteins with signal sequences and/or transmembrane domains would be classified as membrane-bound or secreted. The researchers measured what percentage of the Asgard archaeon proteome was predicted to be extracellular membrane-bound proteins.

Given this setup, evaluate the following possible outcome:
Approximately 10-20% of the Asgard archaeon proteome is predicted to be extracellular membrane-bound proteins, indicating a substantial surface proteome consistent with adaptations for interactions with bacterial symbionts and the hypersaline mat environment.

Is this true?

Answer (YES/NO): NO